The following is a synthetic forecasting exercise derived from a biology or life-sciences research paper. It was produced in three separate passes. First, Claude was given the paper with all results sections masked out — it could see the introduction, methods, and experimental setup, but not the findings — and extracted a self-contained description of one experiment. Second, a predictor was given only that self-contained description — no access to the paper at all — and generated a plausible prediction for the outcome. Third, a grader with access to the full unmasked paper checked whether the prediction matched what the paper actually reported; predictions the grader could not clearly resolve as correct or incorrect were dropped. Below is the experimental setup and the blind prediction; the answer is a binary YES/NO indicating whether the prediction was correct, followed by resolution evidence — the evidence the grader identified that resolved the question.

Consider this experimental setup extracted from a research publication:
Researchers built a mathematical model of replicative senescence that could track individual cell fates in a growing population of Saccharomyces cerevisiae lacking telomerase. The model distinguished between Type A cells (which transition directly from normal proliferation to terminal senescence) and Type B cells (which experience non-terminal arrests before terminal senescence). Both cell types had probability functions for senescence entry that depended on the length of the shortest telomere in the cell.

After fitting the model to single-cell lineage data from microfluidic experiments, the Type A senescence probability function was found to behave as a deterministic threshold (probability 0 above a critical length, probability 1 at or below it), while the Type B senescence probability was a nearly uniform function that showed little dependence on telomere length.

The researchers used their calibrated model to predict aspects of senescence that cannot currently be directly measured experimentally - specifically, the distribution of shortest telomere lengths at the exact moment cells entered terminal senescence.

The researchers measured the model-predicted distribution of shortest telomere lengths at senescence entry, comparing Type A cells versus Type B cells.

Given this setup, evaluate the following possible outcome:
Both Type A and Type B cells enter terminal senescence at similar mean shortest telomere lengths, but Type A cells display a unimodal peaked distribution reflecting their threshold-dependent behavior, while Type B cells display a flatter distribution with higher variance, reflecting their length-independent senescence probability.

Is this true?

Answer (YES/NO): NO